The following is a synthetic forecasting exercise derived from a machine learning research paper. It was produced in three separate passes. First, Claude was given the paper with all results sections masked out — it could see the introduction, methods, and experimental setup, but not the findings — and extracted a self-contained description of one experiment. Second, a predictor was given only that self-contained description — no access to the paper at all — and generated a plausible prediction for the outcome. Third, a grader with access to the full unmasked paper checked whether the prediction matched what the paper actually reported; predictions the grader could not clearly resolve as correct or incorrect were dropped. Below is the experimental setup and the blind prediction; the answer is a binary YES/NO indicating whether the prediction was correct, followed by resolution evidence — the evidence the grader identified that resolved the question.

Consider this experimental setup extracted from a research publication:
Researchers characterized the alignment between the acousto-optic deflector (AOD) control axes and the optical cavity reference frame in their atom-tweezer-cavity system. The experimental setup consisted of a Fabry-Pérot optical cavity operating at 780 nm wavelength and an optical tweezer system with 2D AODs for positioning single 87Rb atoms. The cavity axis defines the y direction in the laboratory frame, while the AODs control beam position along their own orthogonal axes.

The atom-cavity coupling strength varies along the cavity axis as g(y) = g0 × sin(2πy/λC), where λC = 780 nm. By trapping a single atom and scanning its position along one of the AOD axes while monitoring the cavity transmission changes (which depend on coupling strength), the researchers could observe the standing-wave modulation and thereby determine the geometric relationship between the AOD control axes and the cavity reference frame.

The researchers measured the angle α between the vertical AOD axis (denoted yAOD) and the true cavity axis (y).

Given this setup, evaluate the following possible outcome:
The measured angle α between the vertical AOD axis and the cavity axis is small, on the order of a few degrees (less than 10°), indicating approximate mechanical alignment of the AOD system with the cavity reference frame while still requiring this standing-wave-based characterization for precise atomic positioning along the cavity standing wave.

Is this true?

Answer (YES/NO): NO